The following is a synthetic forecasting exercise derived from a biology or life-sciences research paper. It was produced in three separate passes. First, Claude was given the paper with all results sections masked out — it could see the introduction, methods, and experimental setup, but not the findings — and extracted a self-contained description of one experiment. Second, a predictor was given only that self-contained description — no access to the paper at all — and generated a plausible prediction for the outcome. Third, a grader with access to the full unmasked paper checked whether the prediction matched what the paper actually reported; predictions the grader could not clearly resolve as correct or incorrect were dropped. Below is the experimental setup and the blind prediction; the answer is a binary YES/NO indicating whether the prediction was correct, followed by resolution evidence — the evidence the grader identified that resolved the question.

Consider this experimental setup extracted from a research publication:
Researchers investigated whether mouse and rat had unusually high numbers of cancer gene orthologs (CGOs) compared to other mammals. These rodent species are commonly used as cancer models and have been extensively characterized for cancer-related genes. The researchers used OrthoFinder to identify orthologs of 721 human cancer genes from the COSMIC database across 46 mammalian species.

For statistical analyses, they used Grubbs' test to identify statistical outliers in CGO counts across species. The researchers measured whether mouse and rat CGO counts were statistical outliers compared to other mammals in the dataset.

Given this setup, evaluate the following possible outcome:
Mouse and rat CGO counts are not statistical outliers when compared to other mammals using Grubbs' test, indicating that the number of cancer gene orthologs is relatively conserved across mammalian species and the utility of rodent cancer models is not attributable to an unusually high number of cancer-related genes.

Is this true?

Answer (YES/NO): NO